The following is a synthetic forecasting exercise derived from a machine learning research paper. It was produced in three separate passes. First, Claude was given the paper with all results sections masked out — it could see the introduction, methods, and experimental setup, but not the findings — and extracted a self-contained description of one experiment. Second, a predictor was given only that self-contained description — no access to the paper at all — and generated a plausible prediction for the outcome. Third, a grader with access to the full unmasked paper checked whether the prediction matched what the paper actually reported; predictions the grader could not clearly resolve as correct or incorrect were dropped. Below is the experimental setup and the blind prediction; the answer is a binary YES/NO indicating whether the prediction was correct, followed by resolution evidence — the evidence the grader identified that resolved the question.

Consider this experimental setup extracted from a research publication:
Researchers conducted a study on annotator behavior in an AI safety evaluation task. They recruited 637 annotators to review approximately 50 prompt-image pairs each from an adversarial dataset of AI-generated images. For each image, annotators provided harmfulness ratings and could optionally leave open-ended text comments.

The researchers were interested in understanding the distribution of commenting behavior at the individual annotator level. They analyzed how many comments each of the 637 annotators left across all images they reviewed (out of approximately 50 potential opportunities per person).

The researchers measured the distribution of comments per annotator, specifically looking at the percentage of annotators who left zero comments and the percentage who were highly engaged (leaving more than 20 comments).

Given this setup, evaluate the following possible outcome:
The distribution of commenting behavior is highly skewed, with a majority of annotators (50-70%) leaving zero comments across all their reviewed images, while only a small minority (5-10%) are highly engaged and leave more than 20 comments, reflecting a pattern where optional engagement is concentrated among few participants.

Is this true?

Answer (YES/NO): NO